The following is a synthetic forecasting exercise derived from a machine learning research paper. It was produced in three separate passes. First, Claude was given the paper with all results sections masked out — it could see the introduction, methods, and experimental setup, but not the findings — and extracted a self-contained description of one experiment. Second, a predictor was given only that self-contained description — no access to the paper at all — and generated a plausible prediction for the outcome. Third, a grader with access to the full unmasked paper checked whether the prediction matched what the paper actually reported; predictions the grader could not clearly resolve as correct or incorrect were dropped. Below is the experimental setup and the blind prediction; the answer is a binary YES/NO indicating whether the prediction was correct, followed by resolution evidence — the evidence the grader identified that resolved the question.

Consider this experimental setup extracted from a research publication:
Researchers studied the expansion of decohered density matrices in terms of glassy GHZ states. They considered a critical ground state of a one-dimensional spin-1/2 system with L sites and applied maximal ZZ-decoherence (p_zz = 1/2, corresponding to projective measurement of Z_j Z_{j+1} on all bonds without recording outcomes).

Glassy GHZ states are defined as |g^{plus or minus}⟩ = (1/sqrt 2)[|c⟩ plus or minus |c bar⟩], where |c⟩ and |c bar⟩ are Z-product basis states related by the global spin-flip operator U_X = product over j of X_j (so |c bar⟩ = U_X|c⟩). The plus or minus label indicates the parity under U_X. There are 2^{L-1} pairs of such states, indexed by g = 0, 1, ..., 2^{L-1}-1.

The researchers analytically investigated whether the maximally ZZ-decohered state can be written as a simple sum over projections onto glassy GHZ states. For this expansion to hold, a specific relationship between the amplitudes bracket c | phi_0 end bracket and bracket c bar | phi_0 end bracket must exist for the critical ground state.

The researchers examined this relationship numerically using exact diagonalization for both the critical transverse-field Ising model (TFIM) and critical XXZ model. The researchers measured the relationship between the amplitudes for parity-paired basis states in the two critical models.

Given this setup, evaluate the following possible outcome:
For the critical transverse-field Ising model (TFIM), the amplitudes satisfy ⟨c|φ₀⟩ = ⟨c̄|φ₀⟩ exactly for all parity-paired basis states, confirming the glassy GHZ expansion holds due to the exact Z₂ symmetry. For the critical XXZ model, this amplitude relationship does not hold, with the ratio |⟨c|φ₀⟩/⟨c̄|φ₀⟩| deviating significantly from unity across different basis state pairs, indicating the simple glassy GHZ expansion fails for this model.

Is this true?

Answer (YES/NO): NO